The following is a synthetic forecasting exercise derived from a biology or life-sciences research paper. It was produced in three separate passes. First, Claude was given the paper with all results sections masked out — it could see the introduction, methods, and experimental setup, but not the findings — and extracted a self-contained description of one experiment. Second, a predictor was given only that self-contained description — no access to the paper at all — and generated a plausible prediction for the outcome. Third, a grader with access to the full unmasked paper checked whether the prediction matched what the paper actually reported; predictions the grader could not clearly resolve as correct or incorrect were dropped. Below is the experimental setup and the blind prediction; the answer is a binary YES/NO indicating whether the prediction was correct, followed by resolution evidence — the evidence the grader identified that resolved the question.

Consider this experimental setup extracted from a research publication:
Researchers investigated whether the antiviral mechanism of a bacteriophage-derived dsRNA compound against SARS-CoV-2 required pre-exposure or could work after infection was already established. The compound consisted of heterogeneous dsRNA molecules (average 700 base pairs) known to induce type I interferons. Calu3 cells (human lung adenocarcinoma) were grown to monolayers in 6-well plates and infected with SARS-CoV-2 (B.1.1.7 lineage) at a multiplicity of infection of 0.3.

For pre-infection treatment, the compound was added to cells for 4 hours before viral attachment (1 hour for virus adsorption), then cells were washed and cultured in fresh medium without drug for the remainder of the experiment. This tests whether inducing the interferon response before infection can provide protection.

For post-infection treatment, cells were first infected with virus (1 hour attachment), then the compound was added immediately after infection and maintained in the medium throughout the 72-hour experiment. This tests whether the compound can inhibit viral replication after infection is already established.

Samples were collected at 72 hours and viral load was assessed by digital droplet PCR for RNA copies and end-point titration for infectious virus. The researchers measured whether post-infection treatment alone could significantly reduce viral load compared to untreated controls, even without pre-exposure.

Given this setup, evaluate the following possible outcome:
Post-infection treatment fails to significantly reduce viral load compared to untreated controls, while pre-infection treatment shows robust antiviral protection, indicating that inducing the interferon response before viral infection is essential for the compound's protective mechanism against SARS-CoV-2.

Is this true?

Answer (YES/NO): NO